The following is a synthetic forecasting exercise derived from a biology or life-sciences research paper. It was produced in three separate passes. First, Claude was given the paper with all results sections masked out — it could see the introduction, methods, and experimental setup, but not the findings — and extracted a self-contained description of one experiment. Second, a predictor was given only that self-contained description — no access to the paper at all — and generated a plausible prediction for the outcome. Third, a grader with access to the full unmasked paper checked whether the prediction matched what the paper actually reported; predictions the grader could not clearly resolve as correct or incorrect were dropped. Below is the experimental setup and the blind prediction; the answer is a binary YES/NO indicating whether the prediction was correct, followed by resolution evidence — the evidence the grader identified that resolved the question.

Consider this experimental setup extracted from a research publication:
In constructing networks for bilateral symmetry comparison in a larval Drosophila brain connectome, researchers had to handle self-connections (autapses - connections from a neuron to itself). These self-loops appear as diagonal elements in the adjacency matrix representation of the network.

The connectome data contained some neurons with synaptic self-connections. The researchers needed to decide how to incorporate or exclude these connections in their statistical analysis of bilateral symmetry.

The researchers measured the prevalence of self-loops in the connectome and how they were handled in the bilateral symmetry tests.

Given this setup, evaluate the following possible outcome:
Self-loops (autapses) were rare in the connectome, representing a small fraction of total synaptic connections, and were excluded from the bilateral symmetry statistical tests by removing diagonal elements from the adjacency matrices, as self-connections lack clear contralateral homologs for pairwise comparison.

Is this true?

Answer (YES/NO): NO